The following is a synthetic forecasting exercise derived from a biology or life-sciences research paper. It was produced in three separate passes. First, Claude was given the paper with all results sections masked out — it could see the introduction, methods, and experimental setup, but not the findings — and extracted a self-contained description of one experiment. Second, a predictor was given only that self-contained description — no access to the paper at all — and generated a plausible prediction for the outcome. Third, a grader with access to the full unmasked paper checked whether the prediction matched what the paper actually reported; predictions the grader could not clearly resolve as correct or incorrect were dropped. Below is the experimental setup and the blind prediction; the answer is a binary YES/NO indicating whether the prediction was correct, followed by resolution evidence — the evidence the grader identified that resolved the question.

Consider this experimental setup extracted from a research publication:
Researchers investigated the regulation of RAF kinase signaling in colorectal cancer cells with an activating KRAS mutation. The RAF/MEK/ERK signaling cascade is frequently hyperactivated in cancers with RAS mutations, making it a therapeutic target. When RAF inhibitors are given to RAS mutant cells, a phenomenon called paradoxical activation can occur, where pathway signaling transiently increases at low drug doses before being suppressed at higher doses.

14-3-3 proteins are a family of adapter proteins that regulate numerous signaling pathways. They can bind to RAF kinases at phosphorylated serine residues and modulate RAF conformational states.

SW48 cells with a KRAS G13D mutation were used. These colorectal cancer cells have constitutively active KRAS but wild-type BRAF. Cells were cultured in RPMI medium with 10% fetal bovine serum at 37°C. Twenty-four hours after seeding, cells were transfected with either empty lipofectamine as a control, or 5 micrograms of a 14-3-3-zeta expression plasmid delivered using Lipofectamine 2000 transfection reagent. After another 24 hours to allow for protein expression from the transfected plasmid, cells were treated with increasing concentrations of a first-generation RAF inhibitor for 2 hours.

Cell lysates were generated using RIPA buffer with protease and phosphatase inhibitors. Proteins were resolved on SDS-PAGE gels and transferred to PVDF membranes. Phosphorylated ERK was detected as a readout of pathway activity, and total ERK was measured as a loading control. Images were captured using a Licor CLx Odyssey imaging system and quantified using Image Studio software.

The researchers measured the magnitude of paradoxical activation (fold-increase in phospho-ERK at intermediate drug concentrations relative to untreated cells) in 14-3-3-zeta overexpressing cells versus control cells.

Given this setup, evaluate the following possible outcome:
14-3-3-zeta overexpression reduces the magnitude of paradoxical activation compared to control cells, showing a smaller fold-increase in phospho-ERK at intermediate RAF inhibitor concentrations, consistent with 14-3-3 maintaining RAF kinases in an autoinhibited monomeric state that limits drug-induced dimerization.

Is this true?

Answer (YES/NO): NO